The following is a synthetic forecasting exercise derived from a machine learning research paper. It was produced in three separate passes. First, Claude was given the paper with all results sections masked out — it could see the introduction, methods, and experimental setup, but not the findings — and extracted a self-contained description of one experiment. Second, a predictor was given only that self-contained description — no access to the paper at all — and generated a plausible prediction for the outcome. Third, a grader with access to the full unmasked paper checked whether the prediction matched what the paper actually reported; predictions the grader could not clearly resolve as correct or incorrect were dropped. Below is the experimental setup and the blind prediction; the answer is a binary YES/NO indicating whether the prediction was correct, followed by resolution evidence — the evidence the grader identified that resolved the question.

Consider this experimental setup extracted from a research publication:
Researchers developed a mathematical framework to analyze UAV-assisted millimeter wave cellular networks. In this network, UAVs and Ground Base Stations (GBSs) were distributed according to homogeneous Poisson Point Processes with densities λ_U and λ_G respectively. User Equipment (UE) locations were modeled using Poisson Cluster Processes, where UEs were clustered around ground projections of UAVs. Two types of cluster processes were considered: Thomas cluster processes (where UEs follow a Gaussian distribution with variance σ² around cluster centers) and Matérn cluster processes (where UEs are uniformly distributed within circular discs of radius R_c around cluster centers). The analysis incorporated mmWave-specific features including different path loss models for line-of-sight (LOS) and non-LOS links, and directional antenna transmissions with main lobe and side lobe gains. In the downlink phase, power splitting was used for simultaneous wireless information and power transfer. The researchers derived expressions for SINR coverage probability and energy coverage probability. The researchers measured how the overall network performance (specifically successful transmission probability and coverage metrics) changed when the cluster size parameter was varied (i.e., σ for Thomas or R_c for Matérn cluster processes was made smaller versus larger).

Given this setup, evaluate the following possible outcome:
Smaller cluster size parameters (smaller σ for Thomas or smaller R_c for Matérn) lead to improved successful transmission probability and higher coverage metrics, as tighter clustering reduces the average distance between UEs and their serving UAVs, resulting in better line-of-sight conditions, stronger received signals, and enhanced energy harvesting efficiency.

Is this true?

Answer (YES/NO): YES